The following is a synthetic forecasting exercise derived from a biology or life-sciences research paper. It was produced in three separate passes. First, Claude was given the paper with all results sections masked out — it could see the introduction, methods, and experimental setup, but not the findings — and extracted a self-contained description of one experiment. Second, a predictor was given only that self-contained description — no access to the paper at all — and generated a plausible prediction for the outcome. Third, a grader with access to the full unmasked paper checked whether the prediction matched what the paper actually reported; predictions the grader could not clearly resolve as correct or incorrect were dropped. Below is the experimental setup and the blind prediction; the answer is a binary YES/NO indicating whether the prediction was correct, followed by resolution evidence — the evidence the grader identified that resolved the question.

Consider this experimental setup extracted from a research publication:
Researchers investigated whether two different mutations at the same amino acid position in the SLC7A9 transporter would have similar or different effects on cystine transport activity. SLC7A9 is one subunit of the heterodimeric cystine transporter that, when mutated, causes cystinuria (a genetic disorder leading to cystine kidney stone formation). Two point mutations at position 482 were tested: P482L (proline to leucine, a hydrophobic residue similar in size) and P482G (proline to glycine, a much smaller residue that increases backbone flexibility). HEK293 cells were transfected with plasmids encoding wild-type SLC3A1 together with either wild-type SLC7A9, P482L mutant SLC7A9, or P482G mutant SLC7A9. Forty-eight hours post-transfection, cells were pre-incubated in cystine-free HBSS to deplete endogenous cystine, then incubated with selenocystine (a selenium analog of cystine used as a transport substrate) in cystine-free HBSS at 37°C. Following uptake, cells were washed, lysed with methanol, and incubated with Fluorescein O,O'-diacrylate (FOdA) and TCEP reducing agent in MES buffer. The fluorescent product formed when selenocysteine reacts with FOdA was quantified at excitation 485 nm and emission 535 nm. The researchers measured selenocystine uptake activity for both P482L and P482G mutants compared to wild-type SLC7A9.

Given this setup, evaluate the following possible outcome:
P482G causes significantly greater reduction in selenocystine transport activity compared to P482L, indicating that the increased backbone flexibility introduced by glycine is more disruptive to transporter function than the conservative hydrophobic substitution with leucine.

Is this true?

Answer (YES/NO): NO